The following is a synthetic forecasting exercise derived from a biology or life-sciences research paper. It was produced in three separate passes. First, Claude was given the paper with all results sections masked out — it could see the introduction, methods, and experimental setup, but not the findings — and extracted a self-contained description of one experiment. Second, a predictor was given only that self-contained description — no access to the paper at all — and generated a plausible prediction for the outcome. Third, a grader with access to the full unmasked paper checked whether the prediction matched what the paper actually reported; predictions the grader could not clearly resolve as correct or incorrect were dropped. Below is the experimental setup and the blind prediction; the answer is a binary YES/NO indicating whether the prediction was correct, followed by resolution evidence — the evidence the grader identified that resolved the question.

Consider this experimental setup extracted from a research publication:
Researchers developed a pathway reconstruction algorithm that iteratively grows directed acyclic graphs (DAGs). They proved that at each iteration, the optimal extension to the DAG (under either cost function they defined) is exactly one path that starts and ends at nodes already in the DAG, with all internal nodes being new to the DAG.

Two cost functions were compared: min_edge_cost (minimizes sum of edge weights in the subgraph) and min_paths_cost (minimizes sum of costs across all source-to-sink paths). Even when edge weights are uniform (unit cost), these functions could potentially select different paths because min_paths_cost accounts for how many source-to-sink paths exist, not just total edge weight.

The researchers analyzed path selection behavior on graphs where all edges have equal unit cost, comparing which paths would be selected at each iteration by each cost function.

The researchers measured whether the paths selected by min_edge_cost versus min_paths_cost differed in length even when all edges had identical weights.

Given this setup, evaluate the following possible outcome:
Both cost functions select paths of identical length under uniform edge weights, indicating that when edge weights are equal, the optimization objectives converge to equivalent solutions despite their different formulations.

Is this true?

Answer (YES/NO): NO